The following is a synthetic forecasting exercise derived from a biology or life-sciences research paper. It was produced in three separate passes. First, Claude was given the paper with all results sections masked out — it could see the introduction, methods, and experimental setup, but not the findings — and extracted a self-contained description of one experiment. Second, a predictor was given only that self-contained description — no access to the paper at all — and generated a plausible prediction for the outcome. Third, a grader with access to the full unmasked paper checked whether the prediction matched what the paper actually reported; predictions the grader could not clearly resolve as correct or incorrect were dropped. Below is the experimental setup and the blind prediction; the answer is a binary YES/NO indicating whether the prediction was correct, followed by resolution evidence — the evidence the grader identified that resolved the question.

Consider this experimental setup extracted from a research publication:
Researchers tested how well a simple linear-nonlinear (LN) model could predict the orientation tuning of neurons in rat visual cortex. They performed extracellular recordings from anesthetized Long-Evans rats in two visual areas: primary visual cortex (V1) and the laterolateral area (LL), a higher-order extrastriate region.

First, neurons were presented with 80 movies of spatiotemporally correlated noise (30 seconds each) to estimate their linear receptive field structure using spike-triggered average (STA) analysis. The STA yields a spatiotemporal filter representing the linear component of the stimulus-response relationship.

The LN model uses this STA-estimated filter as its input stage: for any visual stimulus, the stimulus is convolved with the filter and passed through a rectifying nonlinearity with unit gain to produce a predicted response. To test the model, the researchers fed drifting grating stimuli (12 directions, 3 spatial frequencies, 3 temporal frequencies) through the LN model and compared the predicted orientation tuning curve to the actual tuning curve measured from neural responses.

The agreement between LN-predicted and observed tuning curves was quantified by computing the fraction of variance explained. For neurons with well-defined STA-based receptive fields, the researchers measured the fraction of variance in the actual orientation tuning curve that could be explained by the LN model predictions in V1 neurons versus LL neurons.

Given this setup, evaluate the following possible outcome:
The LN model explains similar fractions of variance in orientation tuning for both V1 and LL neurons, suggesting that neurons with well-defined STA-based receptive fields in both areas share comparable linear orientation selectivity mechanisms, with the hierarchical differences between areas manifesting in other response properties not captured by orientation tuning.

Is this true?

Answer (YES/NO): NO